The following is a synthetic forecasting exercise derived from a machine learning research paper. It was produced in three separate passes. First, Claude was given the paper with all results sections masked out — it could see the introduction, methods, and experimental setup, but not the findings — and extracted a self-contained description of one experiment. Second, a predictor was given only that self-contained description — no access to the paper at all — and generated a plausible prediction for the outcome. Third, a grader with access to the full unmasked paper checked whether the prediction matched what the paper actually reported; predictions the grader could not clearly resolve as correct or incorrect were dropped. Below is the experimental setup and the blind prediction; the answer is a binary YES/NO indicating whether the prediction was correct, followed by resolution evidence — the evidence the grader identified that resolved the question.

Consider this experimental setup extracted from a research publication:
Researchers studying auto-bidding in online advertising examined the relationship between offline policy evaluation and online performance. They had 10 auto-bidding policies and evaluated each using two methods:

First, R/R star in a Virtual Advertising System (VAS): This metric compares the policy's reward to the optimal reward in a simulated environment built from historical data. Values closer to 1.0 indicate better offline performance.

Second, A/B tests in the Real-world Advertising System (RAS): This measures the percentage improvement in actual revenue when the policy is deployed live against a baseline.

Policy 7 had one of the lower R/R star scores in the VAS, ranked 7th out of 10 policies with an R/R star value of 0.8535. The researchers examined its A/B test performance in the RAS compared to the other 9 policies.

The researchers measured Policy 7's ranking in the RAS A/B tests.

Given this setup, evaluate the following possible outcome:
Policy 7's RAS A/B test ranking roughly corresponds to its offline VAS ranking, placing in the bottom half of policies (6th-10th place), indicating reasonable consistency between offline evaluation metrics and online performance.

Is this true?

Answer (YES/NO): NO